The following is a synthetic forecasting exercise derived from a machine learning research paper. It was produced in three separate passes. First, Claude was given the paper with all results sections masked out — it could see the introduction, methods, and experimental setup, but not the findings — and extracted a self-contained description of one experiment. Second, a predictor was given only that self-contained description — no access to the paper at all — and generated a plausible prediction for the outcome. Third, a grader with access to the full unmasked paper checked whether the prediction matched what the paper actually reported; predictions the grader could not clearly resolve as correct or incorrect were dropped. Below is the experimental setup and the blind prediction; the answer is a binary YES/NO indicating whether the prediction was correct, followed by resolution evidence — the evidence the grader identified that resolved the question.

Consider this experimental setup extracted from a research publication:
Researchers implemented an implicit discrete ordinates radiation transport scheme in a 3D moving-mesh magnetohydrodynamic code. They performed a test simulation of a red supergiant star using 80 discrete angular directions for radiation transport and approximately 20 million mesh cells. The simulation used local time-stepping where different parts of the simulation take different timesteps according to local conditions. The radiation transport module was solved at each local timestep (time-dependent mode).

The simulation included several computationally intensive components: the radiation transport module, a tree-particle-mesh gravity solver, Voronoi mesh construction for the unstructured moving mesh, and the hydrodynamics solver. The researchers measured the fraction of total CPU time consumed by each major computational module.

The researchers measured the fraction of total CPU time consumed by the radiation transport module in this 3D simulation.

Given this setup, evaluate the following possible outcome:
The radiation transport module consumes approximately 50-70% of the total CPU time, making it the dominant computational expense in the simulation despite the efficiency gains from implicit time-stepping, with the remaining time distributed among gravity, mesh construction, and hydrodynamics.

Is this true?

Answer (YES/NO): NO